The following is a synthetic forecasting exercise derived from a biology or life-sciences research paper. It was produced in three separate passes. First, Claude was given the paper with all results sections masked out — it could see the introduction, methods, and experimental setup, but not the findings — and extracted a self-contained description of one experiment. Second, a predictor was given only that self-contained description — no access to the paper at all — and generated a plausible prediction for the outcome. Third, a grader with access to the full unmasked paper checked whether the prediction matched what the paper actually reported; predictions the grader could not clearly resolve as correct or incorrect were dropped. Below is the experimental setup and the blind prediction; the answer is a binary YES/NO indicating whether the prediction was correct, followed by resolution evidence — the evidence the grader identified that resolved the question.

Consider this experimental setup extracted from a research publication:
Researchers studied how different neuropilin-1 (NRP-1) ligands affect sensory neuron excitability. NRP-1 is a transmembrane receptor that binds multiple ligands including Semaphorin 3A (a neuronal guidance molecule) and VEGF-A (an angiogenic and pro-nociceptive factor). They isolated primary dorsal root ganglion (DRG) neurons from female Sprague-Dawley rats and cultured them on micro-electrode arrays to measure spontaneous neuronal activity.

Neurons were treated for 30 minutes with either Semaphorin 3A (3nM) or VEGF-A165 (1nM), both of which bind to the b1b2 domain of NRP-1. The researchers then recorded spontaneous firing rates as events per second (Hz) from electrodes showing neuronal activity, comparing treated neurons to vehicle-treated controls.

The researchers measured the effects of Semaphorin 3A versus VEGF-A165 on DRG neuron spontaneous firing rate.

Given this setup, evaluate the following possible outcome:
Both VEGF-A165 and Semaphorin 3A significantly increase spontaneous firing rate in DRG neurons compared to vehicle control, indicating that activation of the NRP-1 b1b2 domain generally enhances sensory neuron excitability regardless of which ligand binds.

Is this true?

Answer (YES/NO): NO